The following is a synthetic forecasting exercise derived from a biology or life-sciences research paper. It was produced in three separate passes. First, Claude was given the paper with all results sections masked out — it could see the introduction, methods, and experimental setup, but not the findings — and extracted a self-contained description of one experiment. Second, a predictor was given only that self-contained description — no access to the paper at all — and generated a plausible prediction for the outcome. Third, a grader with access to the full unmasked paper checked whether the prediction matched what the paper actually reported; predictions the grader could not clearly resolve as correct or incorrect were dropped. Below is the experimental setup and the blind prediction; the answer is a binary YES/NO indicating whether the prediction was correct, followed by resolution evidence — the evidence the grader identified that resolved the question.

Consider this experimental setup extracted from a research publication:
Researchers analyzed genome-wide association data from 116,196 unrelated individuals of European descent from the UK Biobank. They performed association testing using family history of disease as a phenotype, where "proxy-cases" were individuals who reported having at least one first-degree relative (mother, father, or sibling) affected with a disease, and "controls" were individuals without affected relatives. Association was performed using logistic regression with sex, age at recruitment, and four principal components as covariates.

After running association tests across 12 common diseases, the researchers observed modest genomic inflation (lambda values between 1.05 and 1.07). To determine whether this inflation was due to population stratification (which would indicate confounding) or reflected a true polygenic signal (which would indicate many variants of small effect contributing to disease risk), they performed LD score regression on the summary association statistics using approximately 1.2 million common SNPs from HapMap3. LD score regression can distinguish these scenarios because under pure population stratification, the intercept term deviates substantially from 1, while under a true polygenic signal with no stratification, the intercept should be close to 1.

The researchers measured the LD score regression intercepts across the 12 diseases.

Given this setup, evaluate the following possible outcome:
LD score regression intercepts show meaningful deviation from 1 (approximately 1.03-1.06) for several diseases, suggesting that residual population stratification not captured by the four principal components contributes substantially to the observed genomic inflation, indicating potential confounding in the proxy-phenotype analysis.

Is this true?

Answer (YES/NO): NO